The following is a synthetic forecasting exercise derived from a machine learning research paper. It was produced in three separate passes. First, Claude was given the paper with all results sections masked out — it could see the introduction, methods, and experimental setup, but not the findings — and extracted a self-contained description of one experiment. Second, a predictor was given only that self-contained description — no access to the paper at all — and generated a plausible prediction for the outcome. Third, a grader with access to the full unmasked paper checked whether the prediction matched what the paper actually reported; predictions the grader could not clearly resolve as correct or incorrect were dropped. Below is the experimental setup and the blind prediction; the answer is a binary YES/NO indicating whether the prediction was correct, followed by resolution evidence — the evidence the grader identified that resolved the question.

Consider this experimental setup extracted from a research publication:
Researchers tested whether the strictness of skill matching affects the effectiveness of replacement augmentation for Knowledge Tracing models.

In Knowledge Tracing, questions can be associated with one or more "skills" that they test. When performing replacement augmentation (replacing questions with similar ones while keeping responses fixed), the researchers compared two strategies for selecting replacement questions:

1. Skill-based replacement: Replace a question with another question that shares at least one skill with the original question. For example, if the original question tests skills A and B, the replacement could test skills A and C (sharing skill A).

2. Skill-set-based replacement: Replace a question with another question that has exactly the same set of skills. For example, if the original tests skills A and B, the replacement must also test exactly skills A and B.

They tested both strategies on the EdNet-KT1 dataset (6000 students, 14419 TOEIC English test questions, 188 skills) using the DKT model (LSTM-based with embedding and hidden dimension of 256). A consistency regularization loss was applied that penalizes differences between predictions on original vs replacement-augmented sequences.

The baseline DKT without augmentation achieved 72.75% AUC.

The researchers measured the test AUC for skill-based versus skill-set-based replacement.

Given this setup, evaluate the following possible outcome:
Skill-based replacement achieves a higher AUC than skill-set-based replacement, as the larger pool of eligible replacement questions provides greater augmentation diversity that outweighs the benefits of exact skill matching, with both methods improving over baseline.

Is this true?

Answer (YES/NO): YES